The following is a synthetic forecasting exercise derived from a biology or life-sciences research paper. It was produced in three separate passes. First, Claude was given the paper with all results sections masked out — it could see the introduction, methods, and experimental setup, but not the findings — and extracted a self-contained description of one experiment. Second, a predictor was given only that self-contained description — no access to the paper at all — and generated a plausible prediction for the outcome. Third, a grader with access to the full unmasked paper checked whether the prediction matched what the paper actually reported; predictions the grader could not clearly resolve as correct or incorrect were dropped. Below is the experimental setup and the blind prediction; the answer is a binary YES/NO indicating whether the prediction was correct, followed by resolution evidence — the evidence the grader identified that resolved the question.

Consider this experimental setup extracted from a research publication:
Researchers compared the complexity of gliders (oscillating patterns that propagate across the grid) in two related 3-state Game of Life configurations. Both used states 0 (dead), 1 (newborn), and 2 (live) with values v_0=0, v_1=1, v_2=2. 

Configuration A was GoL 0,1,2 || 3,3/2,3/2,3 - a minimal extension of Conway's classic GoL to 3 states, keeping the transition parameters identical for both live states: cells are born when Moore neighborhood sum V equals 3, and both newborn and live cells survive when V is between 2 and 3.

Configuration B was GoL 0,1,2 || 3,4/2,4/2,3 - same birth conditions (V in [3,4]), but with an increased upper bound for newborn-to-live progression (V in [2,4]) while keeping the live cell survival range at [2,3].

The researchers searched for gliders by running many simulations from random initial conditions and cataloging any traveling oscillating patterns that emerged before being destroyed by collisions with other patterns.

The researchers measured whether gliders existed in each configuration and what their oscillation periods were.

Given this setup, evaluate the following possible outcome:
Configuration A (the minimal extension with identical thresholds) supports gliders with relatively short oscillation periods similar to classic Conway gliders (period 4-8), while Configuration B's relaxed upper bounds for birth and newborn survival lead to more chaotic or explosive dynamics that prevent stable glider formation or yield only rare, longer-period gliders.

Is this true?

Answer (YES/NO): NO